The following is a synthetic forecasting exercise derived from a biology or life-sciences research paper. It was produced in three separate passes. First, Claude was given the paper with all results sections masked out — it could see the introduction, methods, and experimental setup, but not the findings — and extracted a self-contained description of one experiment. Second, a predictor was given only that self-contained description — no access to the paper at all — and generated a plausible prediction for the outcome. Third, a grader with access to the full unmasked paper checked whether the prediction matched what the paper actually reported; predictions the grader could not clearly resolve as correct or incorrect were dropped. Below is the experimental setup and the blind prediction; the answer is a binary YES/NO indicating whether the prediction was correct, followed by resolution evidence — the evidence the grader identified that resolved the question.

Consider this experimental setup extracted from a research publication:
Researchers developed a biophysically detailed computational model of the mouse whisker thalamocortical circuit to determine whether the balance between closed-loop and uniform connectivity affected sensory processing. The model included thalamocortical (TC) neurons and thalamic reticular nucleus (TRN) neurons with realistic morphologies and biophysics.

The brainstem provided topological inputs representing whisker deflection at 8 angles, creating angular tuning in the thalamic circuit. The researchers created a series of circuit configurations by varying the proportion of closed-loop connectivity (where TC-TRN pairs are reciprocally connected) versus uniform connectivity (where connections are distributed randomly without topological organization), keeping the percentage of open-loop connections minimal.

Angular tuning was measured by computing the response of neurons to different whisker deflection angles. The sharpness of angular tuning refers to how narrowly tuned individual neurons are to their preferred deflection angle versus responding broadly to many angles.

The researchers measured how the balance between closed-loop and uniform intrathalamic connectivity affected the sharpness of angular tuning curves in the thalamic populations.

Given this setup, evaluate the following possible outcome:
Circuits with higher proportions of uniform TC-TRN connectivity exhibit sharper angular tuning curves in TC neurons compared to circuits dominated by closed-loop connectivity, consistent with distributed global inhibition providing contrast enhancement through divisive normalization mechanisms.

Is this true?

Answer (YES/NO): NO